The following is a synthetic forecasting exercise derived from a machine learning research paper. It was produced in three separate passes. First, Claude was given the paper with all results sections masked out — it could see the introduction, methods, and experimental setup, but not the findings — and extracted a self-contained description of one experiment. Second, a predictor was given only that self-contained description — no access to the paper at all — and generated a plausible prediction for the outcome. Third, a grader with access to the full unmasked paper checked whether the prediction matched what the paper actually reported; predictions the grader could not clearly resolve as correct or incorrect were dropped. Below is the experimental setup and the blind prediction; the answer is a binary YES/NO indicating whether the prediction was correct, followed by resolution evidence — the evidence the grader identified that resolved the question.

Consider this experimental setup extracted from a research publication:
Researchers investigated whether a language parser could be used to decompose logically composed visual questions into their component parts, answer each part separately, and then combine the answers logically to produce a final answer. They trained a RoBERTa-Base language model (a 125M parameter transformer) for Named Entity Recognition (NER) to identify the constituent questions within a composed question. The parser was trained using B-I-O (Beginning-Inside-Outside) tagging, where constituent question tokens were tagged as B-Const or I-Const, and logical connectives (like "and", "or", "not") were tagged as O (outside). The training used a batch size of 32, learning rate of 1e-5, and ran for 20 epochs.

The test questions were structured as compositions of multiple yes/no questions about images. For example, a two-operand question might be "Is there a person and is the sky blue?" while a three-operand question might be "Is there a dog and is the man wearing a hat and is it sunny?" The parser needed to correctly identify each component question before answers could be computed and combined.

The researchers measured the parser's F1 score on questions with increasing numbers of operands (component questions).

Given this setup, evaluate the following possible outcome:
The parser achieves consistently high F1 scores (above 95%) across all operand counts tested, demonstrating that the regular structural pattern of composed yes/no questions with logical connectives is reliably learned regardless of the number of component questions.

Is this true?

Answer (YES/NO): NO